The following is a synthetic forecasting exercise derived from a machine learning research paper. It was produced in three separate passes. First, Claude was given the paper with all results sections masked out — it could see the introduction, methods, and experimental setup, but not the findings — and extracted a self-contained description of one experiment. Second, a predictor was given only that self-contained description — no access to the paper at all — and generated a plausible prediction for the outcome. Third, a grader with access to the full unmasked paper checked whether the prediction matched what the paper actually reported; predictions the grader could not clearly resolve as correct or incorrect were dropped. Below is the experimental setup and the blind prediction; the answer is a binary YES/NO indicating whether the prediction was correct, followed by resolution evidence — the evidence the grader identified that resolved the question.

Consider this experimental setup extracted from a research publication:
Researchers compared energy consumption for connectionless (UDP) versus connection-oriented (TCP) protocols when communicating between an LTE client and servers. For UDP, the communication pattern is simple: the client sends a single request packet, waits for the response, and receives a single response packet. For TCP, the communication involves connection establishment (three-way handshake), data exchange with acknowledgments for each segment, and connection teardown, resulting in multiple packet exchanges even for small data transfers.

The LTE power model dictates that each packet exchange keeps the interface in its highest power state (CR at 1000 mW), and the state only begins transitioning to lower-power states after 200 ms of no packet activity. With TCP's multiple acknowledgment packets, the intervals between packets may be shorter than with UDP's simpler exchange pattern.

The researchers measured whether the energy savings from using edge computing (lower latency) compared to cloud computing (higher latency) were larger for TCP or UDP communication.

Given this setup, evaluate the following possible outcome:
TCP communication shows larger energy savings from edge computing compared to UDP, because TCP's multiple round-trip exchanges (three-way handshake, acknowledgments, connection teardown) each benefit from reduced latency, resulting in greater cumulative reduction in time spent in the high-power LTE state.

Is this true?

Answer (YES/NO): NO